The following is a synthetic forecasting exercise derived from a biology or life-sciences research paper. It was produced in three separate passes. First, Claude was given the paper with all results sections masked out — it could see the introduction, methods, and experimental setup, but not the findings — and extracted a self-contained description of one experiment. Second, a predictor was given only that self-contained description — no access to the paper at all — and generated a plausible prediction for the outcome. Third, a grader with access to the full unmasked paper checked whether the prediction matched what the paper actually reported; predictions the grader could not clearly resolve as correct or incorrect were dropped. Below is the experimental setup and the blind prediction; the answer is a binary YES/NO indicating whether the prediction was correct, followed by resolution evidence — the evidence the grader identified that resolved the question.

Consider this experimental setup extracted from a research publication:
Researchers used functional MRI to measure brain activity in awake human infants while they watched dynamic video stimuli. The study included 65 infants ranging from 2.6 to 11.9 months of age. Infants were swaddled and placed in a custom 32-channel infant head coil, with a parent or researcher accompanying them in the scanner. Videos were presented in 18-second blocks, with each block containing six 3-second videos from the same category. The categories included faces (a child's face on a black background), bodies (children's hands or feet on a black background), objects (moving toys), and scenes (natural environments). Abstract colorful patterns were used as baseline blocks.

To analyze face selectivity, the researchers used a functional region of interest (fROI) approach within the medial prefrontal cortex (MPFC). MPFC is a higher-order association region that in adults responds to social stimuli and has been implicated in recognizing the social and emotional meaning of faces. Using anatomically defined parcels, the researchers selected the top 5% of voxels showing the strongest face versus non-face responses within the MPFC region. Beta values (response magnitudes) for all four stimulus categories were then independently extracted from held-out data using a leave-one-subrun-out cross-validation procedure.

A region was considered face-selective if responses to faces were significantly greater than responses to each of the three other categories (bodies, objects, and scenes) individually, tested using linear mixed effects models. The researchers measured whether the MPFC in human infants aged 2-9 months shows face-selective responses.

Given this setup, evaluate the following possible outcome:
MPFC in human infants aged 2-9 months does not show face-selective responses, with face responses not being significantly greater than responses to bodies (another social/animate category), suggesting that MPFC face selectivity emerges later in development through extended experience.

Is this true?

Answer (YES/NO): NO